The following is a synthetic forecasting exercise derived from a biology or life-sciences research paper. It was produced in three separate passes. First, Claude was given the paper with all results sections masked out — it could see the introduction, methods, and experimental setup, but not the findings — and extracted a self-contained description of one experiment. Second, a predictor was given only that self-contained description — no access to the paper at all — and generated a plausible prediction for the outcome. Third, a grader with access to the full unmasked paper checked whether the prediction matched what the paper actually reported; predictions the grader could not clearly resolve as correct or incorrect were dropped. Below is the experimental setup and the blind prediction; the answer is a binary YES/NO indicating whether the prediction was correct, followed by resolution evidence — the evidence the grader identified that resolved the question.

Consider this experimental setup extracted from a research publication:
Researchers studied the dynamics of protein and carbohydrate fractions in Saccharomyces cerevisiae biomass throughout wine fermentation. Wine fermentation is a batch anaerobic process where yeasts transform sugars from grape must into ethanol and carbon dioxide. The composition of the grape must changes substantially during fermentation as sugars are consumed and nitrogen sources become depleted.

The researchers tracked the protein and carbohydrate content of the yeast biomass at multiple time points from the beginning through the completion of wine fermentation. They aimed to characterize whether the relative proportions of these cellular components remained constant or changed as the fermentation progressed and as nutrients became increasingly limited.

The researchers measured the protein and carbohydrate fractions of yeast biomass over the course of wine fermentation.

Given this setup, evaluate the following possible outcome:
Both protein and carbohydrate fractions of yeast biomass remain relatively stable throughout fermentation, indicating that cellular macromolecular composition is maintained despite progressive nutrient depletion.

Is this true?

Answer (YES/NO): NO